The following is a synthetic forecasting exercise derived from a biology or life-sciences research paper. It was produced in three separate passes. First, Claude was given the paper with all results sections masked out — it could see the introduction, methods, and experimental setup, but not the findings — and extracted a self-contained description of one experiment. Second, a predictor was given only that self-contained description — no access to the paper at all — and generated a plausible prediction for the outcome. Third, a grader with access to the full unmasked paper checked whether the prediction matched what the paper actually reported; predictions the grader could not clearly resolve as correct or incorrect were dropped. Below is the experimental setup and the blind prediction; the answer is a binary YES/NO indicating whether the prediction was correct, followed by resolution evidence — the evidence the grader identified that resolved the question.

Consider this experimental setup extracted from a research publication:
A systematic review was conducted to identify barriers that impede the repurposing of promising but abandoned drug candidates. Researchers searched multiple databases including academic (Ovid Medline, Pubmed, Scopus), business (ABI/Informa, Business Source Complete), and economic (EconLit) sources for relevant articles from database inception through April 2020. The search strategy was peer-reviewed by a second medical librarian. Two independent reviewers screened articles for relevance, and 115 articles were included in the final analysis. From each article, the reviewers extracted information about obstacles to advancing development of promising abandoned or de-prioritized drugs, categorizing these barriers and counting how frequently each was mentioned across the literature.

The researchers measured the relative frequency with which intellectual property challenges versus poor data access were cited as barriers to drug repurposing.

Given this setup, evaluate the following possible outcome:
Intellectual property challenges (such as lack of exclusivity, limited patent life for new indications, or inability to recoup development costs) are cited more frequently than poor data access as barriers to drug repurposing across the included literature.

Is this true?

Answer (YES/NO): YES